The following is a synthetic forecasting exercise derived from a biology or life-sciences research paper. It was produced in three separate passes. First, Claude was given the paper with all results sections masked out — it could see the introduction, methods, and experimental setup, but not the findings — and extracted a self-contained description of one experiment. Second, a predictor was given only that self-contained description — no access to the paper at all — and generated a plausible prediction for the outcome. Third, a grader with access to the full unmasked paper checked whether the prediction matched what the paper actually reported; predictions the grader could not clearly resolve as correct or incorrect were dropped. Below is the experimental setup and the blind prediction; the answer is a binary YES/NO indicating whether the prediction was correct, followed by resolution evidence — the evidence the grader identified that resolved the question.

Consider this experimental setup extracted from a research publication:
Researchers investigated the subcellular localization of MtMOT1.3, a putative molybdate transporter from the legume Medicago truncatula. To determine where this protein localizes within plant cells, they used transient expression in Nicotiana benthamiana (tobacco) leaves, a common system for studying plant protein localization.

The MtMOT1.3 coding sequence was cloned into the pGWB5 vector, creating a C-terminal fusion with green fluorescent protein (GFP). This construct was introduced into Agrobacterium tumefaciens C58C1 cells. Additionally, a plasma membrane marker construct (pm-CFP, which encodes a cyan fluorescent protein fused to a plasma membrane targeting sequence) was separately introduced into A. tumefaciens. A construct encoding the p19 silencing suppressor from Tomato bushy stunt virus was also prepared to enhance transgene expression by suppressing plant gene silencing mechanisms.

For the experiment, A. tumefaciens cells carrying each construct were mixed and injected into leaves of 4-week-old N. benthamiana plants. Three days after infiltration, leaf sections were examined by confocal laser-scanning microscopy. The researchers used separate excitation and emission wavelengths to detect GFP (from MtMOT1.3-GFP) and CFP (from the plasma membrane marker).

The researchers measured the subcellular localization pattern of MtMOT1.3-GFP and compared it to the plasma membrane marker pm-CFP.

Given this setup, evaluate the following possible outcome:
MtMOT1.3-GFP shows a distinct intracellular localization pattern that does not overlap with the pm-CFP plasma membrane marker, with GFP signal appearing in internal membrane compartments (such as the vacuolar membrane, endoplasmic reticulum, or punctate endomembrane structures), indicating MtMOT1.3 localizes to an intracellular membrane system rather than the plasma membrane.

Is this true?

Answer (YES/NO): NO